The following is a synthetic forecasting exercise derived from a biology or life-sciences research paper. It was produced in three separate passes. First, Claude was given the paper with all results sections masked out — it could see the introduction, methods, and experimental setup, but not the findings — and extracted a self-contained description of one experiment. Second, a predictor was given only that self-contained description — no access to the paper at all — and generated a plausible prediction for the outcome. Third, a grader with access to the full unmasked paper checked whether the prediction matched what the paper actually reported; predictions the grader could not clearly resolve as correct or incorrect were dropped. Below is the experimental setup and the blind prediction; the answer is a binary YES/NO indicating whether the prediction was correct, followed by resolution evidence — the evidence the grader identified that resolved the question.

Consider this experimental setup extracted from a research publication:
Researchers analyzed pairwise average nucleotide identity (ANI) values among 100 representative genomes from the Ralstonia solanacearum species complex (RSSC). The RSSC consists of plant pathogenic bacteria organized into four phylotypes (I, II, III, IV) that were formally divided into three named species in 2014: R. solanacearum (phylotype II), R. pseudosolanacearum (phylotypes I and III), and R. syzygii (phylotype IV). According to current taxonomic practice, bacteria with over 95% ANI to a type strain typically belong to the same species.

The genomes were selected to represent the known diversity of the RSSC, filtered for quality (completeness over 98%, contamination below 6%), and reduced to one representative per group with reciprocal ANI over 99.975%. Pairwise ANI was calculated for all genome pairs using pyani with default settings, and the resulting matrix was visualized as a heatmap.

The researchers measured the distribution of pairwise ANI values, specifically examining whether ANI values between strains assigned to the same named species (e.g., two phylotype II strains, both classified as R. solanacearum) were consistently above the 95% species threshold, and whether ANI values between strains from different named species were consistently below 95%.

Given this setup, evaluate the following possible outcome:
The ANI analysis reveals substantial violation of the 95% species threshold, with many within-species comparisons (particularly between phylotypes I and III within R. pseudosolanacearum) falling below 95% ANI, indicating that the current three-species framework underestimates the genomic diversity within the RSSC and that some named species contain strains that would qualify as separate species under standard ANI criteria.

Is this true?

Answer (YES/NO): NO